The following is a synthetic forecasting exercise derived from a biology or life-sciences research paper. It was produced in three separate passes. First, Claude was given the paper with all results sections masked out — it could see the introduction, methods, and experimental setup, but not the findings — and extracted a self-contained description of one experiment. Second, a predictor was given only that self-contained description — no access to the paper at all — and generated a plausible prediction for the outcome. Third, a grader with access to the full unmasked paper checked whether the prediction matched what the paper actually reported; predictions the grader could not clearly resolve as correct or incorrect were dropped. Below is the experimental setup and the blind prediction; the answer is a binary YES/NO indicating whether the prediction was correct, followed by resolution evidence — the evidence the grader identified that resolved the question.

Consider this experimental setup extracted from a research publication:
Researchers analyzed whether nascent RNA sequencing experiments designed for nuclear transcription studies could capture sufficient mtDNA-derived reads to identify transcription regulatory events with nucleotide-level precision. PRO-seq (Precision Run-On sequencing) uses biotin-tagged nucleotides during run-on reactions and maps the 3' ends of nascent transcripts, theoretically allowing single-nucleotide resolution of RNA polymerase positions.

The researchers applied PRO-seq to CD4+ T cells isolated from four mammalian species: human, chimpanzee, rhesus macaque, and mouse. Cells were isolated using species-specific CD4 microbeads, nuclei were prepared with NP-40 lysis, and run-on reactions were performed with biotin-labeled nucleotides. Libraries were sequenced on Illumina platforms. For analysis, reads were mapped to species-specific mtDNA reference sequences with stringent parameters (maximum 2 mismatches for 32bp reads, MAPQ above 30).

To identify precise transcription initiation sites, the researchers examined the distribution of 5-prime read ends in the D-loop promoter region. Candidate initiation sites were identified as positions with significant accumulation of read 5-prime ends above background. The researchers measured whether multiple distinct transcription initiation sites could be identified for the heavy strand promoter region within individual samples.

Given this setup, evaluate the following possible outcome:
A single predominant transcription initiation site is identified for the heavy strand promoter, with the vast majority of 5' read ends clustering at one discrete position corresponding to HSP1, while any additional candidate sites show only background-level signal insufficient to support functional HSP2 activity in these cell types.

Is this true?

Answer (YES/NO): NO